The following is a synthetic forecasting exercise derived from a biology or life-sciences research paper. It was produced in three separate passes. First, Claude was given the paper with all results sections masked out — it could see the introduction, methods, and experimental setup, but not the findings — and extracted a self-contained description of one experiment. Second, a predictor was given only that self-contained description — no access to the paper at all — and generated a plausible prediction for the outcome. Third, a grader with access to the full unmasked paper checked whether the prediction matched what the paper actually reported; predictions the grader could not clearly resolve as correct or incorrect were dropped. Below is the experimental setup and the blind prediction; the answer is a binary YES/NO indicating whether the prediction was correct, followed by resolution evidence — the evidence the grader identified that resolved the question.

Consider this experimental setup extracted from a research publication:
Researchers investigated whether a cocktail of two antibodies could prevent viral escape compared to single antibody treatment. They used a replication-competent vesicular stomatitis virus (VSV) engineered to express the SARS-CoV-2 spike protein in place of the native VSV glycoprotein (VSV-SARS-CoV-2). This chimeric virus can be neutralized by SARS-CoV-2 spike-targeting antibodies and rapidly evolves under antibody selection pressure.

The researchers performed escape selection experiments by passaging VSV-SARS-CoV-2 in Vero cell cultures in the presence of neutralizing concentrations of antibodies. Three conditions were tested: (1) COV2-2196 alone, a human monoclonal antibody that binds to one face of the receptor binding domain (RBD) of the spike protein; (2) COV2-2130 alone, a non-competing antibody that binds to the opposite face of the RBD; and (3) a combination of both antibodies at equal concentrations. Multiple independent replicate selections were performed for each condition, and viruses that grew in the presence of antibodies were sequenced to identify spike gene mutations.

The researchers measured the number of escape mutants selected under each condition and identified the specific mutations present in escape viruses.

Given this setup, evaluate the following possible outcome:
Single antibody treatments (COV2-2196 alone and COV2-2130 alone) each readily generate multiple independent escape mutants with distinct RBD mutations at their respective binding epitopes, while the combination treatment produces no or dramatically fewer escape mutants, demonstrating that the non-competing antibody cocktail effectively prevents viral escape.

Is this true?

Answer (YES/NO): NO